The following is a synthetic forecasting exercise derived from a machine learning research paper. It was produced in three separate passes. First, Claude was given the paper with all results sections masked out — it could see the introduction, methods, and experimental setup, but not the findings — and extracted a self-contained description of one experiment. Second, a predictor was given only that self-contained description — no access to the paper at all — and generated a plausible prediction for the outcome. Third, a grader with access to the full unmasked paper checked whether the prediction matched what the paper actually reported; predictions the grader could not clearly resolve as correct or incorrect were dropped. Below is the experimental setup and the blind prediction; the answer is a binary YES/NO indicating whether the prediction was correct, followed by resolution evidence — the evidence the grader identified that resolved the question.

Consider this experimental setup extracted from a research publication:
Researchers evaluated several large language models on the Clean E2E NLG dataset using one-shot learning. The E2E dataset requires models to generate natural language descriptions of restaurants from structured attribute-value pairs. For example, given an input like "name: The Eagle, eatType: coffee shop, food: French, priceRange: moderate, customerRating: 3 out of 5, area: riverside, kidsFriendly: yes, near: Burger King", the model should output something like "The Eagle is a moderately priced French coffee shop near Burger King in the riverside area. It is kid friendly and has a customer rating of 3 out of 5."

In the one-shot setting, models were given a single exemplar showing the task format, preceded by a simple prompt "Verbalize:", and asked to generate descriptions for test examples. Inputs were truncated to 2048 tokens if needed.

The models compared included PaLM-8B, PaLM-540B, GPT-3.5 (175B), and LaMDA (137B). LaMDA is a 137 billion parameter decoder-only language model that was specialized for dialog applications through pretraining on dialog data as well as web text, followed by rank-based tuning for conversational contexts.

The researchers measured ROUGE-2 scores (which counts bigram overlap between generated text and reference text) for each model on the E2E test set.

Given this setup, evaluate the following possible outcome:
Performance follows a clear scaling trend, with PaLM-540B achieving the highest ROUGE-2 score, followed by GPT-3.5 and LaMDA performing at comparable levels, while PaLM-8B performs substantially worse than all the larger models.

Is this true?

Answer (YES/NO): NO